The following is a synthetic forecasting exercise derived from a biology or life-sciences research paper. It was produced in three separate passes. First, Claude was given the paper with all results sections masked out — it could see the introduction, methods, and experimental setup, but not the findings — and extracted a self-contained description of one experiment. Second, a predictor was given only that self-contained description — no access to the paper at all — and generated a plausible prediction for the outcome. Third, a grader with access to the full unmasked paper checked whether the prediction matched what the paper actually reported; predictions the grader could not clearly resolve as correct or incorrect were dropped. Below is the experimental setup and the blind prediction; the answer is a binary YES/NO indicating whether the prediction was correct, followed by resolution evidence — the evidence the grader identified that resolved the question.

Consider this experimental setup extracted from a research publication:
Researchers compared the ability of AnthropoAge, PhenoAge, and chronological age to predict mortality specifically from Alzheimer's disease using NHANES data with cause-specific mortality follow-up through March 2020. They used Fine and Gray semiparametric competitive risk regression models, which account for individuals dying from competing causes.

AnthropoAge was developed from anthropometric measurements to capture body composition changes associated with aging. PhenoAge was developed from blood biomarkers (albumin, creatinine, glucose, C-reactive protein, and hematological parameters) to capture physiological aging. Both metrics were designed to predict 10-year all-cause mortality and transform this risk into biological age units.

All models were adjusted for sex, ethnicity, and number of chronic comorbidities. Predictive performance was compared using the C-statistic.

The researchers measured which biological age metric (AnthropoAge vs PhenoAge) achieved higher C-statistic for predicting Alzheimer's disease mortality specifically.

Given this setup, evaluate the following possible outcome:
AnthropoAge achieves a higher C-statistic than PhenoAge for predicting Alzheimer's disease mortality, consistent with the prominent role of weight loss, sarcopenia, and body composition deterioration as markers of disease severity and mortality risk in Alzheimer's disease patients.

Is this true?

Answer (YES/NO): YES